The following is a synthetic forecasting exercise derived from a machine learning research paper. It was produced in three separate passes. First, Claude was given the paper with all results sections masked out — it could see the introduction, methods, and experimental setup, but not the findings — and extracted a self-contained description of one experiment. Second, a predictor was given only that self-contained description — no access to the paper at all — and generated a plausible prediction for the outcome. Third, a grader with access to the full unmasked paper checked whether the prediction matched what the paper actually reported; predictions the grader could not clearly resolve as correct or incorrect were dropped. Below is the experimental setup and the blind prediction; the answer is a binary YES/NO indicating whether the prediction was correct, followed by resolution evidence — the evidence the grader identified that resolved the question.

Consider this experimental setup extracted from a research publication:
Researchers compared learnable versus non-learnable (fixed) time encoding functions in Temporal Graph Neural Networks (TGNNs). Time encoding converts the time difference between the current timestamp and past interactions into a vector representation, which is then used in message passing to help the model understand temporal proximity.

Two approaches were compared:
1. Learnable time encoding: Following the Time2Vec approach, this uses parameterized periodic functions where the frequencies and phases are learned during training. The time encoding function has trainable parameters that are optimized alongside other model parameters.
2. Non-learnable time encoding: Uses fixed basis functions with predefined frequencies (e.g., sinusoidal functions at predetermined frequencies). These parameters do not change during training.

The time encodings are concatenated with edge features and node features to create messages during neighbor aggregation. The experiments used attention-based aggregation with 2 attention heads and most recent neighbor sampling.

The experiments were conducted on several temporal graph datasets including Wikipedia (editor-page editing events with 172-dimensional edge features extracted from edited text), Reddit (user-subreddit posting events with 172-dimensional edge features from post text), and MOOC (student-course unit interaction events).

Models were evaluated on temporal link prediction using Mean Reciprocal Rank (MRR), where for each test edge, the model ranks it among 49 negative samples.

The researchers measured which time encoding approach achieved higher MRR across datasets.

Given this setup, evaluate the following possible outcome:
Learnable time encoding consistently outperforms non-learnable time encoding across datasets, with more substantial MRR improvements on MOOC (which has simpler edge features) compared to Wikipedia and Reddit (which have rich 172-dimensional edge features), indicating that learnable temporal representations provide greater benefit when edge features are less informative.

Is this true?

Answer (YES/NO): NO